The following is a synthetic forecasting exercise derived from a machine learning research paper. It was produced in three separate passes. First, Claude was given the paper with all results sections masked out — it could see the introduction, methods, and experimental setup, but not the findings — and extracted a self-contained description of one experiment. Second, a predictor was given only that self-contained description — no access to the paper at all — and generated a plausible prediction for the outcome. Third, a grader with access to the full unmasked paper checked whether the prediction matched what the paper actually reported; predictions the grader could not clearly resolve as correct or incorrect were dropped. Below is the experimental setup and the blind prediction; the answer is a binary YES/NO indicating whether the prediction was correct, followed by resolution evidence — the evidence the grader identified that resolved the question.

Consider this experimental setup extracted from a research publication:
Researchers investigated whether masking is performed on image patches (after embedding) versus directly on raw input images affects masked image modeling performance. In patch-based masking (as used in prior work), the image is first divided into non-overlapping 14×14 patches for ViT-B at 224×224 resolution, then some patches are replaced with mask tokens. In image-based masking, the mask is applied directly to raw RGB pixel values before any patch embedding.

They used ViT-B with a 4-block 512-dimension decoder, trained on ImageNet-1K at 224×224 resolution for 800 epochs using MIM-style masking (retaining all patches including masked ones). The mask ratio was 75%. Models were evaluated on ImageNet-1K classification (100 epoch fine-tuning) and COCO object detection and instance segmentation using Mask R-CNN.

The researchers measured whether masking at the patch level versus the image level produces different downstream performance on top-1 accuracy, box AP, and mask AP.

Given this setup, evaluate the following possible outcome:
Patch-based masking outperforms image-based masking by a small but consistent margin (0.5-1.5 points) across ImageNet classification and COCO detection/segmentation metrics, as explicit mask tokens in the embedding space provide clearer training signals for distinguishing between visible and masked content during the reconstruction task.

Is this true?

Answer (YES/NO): NO